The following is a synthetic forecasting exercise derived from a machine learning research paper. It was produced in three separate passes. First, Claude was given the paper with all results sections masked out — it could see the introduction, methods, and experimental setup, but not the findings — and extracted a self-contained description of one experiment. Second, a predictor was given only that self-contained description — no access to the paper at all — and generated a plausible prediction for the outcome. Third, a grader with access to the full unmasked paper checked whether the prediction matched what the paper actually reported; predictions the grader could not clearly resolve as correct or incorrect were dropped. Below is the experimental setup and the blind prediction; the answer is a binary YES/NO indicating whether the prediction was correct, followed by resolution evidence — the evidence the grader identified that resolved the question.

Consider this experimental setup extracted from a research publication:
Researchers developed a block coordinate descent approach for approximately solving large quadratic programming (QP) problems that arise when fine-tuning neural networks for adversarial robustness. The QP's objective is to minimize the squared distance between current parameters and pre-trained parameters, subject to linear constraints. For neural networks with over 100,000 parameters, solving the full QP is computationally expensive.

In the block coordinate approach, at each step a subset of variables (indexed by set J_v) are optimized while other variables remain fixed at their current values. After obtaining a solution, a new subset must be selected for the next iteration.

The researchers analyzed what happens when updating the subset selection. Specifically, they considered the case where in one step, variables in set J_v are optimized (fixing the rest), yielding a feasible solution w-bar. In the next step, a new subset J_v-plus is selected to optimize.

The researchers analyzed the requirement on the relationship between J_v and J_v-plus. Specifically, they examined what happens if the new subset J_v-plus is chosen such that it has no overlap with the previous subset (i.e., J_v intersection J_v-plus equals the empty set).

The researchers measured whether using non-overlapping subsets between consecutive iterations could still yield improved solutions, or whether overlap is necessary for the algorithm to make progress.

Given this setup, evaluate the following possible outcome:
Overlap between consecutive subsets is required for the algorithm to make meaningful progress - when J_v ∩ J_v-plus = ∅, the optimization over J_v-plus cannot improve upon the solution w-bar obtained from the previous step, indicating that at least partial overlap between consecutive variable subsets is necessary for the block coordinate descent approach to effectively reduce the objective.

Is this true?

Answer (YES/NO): YES